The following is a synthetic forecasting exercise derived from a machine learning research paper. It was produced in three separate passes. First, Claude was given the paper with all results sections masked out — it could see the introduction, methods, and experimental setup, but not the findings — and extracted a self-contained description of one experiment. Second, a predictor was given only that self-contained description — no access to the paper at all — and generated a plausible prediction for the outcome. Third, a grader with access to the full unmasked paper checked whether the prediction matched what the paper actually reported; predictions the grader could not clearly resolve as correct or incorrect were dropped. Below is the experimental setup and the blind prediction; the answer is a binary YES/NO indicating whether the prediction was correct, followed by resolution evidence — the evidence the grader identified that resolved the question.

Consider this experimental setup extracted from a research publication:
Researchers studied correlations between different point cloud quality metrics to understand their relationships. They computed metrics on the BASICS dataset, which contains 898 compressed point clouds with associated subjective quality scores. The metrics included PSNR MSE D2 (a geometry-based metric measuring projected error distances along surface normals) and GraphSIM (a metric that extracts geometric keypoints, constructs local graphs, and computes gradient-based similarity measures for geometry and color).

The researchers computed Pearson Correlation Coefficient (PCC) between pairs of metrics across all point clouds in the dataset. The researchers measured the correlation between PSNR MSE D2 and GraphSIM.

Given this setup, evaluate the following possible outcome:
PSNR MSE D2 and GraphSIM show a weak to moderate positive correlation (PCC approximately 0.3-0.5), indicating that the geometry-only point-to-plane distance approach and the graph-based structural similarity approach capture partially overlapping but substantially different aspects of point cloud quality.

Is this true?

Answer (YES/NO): NO